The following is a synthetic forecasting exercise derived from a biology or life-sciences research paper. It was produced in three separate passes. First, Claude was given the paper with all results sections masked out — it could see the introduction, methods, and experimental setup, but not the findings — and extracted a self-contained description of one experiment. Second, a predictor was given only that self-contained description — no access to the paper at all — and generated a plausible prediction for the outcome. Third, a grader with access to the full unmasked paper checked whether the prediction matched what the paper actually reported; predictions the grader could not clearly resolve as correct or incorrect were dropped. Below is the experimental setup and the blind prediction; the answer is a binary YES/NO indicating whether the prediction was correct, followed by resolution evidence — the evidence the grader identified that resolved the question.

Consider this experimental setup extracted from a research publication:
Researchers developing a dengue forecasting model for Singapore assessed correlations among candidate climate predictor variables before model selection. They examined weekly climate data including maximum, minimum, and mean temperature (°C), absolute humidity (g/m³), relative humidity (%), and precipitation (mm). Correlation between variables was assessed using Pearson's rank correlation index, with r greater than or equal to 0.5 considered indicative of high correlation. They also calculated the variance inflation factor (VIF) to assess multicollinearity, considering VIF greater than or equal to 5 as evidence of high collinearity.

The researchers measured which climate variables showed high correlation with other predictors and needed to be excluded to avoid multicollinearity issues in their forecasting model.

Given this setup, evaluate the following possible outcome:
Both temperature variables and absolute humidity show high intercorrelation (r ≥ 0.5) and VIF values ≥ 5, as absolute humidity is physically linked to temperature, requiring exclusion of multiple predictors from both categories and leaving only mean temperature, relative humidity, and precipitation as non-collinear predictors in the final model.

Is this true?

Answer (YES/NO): NO